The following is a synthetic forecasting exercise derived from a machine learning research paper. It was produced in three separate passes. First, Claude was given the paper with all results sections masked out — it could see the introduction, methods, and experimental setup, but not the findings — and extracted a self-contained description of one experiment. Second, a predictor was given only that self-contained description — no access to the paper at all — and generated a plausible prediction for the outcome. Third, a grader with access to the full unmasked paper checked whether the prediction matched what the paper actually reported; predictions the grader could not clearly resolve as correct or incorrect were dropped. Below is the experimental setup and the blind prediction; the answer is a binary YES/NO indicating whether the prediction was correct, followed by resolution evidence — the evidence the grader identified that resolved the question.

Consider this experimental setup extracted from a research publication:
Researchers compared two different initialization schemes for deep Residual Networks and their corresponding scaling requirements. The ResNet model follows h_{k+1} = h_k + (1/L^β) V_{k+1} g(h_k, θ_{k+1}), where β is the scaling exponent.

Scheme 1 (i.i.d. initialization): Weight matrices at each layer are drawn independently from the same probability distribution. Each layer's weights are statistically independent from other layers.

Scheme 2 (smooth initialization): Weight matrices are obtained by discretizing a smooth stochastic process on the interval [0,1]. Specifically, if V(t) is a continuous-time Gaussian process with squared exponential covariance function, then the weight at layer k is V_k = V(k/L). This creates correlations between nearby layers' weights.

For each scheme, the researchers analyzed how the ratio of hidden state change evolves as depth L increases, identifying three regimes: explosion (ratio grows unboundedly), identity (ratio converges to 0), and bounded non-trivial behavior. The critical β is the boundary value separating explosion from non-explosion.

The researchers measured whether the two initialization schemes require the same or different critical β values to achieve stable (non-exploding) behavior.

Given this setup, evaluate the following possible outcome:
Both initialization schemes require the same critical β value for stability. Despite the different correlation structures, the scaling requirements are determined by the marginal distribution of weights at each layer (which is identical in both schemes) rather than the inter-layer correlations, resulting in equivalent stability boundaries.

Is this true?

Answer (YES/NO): NO